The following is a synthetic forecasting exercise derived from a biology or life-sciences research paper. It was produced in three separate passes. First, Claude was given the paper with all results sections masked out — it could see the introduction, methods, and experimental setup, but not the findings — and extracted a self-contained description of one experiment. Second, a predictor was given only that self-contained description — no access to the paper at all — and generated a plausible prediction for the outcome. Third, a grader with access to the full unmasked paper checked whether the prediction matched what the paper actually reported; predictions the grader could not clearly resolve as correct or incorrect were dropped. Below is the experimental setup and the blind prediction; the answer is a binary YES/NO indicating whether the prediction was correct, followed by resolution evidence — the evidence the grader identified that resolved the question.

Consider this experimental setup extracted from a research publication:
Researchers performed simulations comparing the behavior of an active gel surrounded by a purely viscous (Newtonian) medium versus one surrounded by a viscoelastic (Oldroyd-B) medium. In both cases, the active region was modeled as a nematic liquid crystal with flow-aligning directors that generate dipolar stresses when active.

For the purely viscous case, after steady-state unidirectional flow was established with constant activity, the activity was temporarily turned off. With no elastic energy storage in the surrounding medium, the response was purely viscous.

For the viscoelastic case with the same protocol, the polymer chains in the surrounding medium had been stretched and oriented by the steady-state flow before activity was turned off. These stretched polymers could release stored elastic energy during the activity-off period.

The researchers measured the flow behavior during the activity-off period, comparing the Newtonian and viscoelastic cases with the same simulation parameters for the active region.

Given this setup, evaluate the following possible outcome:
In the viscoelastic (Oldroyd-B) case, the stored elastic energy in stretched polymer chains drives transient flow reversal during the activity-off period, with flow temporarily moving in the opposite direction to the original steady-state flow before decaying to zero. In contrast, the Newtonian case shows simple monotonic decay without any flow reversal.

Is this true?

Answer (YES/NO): YES